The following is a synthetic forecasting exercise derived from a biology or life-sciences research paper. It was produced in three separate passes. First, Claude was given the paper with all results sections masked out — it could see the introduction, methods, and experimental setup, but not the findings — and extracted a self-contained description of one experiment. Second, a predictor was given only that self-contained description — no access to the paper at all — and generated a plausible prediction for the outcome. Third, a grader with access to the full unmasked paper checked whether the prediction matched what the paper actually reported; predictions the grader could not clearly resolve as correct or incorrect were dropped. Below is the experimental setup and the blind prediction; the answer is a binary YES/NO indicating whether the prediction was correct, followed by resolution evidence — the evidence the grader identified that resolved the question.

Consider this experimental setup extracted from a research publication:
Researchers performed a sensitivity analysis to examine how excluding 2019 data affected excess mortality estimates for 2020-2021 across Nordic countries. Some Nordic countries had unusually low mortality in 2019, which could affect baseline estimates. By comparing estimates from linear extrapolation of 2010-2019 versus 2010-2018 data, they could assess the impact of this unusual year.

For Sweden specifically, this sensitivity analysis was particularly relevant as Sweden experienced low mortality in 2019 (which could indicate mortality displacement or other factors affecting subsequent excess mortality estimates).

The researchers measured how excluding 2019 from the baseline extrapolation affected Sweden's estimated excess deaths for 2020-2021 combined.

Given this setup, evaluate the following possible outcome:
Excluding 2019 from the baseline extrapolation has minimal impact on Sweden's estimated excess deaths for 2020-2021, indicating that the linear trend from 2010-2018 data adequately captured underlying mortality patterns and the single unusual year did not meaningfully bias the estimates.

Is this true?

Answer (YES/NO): NO